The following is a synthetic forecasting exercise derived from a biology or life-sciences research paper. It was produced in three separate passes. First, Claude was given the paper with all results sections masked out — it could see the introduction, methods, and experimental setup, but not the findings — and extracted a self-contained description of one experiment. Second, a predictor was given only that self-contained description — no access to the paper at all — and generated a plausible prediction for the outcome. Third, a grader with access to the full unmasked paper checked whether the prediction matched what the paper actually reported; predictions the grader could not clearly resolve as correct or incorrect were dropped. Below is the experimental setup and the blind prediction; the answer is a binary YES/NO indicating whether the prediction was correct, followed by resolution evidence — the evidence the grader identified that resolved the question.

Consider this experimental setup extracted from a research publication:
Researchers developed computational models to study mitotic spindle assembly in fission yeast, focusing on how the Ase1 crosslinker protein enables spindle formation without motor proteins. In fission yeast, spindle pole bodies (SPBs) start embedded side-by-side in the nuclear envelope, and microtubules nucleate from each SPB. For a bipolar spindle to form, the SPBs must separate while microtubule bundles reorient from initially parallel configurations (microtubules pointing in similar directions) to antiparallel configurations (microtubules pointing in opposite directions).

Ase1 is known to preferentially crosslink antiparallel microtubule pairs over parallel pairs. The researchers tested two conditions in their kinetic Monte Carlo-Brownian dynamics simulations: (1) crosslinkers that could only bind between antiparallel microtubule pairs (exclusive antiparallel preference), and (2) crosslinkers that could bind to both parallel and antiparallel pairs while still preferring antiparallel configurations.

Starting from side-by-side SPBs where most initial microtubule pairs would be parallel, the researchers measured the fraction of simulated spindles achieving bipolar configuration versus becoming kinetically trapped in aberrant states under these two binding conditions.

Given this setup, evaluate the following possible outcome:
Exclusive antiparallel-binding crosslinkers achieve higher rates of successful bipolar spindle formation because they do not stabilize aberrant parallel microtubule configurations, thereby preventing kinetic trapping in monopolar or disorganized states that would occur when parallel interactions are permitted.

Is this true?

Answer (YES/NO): NO